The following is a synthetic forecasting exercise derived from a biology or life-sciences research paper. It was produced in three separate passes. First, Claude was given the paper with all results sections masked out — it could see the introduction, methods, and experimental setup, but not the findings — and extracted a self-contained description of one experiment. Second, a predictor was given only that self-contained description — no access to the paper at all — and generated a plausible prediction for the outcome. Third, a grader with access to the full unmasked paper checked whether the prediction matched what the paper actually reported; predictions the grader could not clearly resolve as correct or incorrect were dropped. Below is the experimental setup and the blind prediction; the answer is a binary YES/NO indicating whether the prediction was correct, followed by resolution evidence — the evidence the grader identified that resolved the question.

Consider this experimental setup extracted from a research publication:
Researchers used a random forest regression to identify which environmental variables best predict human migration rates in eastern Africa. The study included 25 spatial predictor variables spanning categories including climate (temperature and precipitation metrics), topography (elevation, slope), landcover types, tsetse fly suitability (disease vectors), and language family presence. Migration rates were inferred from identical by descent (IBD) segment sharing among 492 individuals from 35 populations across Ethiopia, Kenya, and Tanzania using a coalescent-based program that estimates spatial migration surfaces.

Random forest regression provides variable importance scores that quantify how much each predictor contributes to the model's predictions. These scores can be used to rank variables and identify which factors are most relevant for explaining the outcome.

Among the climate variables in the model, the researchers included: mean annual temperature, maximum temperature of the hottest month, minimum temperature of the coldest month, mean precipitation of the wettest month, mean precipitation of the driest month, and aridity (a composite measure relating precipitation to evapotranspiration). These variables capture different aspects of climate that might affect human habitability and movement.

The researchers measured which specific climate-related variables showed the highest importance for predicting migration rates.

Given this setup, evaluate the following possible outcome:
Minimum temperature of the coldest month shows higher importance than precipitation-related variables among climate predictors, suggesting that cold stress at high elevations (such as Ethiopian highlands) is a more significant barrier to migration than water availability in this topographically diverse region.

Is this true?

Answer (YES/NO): YES